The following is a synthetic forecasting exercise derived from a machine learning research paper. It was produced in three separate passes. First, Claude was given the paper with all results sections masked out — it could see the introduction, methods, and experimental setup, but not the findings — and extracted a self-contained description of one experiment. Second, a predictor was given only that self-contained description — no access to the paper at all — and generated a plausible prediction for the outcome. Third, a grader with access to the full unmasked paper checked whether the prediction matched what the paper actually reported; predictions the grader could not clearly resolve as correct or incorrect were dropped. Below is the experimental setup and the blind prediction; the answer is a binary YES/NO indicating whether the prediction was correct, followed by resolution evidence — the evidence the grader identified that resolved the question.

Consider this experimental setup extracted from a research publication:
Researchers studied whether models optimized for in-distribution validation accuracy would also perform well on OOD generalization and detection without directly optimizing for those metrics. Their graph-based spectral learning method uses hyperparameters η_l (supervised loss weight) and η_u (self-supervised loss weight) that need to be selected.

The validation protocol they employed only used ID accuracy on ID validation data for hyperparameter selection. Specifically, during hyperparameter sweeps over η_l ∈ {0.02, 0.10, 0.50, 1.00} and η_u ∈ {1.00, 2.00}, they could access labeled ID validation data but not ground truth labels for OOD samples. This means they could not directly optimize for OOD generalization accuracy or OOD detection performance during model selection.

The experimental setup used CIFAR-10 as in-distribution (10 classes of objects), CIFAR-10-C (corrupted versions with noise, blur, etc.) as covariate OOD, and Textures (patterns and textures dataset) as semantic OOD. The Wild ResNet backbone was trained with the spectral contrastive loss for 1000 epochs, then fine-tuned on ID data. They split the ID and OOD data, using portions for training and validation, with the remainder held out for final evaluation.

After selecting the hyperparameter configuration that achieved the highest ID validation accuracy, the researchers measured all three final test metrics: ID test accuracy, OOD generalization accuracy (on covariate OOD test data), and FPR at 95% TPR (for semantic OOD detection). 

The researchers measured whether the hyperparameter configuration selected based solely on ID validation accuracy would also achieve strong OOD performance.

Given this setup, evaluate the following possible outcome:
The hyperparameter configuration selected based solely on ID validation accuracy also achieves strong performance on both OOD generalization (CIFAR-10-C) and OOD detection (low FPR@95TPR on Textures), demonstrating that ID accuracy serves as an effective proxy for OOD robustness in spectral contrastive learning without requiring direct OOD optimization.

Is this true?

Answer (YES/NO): YES